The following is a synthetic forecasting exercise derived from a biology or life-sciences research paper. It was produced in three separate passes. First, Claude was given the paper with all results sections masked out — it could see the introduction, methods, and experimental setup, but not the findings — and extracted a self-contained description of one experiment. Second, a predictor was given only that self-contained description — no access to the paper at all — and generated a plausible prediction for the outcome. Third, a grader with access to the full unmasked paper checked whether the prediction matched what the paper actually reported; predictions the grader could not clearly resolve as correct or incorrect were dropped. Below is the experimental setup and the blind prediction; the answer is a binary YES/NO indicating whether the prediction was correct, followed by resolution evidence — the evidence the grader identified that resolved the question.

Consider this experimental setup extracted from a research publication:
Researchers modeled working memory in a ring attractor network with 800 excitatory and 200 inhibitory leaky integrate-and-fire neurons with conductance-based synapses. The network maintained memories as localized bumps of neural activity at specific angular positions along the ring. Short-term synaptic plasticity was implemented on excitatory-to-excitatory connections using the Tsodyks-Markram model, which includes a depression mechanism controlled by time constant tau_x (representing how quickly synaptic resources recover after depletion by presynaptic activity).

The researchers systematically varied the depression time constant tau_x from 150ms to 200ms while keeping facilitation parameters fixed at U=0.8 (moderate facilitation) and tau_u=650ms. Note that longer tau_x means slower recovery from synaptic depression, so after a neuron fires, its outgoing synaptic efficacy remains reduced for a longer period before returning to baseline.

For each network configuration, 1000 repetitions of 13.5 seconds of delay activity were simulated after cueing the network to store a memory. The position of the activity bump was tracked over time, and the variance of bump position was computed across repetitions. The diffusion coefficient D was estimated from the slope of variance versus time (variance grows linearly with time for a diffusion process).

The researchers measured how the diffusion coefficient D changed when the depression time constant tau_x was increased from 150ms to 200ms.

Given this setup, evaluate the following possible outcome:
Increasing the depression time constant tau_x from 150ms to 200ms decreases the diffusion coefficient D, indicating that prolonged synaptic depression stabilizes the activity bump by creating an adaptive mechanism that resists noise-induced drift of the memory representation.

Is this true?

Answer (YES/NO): NO